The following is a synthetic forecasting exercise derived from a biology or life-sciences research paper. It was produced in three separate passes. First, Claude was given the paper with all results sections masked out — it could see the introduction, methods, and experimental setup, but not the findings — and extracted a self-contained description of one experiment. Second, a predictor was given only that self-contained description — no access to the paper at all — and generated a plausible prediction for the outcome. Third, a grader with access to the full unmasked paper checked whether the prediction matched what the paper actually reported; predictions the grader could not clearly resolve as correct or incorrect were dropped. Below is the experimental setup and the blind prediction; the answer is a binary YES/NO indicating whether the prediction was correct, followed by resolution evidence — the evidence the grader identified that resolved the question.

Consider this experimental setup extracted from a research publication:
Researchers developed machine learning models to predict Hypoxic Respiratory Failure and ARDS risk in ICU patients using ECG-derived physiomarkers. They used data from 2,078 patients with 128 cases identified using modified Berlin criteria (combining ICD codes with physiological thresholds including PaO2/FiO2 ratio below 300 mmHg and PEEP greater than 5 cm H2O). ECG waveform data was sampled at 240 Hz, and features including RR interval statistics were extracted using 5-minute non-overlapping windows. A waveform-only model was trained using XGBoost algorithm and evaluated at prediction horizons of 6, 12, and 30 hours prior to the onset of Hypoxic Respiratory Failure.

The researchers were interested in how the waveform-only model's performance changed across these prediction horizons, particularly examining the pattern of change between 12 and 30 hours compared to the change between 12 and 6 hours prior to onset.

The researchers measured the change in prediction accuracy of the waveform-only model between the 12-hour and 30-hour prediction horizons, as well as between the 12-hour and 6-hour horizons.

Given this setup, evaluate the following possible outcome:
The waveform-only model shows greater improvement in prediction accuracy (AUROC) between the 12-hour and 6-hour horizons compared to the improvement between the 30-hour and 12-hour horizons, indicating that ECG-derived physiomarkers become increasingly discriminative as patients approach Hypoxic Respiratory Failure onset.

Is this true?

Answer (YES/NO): YES